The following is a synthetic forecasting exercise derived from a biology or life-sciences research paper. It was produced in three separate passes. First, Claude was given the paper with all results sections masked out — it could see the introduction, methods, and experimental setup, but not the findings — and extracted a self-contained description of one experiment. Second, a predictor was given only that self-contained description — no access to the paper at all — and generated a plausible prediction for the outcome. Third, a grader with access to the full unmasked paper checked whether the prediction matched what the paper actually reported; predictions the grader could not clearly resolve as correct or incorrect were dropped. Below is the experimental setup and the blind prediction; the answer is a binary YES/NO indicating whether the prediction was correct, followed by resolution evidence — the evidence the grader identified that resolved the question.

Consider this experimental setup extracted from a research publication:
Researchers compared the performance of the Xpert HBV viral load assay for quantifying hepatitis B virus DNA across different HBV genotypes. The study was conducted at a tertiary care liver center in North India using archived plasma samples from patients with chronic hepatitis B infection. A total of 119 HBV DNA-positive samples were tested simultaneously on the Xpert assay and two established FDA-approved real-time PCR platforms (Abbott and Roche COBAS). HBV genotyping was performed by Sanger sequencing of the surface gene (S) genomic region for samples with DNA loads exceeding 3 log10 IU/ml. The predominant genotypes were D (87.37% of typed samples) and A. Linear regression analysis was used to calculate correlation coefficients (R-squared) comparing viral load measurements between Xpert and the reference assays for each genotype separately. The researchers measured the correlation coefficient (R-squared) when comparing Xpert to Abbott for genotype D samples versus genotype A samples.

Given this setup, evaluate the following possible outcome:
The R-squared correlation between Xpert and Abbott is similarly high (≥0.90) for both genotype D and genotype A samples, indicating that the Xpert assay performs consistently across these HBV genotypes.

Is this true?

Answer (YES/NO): NO